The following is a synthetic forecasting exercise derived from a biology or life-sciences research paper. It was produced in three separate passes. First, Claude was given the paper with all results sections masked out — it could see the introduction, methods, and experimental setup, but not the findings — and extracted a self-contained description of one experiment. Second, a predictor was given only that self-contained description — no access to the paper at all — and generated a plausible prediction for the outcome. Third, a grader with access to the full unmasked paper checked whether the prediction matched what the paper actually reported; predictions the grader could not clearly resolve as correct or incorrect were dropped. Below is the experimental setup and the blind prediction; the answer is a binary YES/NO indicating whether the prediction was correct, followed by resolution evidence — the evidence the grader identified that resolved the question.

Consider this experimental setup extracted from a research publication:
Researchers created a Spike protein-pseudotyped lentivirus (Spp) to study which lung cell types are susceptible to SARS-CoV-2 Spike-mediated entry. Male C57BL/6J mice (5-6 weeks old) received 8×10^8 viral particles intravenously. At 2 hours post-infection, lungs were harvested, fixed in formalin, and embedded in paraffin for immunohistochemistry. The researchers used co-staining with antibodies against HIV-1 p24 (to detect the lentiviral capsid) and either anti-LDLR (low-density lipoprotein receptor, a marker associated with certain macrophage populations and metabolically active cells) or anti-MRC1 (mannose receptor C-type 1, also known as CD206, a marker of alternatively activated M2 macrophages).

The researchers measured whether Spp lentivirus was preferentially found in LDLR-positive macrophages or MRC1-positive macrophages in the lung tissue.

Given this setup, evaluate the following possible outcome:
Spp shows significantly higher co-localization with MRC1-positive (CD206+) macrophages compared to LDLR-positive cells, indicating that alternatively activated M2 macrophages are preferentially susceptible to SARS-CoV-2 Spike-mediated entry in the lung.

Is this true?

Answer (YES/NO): NO